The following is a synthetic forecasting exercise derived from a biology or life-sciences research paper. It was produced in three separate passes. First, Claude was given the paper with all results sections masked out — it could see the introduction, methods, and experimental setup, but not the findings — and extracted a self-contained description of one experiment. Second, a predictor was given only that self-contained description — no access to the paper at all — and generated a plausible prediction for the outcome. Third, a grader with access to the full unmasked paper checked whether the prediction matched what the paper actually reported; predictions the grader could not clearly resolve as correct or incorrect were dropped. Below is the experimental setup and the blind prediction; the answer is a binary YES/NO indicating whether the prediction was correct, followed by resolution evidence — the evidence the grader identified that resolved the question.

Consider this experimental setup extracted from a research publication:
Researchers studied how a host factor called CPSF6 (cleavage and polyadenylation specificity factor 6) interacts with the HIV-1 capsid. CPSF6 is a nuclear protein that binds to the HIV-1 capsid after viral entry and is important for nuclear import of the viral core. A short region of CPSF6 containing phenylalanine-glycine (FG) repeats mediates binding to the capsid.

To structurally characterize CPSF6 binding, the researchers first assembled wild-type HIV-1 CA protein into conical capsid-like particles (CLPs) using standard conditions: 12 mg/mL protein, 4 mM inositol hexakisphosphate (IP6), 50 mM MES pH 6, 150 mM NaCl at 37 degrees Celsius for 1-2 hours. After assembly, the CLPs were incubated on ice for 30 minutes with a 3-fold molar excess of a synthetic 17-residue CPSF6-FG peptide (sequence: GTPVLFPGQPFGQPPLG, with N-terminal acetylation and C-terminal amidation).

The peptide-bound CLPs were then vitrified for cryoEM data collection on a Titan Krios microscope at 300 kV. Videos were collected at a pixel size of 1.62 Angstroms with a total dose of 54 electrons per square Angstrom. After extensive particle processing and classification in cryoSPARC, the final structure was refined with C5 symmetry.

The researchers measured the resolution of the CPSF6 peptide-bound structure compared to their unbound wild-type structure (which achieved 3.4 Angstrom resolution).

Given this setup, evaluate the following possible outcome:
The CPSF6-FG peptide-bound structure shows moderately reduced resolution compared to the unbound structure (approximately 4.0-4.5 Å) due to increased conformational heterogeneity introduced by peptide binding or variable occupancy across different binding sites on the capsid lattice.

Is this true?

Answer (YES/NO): NO